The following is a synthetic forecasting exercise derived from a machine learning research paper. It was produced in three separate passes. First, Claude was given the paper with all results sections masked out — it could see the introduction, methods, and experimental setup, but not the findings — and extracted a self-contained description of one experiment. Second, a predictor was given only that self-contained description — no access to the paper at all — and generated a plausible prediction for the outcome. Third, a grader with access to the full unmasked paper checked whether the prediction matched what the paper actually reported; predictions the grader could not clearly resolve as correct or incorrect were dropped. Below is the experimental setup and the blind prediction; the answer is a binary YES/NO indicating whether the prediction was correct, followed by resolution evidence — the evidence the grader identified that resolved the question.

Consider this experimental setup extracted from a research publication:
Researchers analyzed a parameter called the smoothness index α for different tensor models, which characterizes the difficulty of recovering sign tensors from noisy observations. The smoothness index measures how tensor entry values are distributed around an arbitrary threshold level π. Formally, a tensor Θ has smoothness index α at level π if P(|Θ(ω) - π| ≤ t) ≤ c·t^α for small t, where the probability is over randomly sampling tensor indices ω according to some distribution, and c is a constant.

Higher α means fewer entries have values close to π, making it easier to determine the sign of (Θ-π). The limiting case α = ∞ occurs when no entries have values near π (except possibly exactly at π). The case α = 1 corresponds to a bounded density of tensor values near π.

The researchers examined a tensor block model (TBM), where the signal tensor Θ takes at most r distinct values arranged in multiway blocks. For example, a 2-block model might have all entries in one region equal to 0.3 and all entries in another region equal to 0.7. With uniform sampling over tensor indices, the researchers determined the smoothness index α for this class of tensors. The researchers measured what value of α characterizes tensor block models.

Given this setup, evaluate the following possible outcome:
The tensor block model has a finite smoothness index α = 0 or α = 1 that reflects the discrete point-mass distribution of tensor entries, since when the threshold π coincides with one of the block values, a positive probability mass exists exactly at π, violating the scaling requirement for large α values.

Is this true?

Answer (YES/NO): NO